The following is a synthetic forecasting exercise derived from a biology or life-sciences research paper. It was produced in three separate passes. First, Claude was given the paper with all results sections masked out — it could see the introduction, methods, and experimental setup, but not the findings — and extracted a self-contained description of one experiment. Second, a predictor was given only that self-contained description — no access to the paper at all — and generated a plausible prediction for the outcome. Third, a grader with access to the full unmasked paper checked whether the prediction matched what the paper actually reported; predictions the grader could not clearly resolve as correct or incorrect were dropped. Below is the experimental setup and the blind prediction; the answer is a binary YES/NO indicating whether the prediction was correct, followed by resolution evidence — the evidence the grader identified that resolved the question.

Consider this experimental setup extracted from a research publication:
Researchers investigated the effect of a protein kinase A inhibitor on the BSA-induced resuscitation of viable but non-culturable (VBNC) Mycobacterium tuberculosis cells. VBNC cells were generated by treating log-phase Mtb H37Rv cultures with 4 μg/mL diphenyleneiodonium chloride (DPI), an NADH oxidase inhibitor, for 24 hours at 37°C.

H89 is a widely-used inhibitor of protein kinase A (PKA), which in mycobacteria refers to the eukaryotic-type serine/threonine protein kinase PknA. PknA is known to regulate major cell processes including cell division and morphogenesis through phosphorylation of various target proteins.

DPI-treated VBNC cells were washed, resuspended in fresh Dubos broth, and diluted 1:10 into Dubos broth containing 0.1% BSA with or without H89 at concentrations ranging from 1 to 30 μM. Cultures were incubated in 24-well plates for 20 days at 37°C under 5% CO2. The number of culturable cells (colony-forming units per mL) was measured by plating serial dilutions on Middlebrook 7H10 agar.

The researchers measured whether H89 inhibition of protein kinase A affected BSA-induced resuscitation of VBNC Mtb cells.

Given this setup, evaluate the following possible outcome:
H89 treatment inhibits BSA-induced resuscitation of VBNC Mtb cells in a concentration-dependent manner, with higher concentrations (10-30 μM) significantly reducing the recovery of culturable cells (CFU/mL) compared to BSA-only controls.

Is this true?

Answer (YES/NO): YES